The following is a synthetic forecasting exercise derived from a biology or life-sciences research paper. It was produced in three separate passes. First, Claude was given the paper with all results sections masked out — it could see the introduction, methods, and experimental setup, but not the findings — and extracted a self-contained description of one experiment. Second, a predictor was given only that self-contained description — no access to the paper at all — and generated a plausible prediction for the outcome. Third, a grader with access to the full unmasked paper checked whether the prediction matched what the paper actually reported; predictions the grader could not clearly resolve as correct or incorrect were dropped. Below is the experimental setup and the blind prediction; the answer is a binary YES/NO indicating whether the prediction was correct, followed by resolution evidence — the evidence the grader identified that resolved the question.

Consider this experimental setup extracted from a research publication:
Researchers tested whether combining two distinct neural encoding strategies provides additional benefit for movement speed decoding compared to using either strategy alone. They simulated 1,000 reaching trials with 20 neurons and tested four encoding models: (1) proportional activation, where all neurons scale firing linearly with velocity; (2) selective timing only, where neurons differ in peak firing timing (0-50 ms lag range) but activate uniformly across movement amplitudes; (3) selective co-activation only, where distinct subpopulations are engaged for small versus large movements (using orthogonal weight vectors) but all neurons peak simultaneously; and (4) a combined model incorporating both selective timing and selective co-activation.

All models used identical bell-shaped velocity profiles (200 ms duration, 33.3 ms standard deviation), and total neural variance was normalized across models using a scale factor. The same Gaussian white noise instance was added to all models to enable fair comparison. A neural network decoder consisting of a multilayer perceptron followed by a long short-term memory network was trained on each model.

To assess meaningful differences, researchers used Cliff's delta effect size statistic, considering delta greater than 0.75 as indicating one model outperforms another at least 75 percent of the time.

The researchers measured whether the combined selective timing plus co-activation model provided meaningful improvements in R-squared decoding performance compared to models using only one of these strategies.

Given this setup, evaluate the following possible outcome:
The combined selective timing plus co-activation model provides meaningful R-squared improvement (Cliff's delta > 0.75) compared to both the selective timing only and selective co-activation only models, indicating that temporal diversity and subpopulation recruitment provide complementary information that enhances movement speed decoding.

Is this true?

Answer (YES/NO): NO